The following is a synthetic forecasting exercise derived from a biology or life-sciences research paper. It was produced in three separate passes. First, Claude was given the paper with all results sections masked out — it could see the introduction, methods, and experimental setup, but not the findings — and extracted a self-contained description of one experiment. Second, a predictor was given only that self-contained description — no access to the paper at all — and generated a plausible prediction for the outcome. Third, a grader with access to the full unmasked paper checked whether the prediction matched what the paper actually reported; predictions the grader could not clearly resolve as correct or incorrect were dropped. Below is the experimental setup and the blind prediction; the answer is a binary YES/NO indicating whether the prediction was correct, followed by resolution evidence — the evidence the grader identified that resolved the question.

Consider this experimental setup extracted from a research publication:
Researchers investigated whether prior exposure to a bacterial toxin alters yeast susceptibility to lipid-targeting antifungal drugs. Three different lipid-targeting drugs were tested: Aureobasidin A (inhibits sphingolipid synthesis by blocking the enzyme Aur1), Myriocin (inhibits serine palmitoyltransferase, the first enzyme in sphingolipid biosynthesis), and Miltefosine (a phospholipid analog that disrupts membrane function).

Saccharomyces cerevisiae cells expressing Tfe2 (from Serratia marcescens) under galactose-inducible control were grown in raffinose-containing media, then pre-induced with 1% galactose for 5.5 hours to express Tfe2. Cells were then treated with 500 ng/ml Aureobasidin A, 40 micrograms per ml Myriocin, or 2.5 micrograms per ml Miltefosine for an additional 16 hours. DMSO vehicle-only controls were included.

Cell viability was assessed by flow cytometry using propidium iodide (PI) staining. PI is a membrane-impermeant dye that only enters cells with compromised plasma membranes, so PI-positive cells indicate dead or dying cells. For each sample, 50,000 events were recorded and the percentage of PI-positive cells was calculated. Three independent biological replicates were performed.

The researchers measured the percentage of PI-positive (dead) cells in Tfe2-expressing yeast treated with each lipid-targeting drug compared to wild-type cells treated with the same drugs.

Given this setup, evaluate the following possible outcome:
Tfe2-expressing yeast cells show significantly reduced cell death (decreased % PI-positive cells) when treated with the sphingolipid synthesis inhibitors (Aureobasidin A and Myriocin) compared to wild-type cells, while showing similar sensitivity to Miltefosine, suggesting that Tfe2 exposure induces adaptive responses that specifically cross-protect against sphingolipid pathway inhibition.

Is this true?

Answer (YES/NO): NO